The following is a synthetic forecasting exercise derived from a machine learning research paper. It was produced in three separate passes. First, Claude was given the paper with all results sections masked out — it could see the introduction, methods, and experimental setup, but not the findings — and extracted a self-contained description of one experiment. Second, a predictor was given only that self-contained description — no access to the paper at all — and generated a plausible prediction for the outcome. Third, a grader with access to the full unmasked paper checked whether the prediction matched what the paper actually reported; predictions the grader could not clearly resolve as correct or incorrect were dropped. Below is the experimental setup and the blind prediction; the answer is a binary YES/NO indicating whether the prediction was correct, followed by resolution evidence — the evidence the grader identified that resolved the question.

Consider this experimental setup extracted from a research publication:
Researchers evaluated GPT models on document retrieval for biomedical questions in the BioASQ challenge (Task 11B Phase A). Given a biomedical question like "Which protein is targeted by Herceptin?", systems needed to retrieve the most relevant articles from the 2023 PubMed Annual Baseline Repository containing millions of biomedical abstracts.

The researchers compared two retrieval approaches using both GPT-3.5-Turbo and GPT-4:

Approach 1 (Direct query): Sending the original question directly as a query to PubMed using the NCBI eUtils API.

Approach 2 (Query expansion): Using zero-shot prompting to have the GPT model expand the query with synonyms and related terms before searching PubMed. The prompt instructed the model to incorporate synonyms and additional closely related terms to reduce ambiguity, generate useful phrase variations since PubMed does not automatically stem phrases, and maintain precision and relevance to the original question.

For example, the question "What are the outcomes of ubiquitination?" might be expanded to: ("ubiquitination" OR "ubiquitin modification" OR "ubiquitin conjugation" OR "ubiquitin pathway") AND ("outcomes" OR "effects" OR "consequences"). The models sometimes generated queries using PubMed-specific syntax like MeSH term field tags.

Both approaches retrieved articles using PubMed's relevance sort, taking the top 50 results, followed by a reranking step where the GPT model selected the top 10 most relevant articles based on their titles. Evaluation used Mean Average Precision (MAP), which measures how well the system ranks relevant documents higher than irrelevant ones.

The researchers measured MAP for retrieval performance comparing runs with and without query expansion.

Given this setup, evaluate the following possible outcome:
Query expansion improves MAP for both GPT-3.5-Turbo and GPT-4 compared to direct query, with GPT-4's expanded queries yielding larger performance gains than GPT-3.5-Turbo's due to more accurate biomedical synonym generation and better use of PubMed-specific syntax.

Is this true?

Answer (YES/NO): NO